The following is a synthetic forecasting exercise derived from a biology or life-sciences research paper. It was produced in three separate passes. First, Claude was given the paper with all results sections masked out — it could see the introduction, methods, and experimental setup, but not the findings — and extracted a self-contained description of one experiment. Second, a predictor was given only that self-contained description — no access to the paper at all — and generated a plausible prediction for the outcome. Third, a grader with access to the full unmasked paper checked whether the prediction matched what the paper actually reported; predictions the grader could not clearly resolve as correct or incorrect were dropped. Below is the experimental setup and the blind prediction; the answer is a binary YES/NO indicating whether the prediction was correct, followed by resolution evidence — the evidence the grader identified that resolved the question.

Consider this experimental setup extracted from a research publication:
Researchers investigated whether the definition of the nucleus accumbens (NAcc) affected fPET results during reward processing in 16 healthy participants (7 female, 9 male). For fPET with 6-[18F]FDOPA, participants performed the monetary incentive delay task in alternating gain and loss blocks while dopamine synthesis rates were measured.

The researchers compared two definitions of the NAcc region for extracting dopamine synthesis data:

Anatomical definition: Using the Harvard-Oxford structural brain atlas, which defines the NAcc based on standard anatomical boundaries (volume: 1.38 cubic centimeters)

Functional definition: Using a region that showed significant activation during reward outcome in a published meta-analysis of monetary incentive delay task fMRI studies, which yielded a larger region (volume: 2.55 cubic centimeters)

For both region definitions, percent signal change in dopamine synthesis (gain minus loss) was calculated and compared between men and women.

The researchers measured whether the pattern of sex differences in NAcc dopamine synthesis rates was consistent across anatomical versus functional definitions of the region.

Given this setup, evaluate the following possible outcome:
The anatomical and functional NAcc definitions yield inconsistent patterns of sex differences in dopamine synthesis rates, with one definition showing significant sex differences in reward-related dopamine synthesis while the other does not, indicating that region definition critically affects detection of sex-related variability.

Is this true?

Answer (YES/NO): NO